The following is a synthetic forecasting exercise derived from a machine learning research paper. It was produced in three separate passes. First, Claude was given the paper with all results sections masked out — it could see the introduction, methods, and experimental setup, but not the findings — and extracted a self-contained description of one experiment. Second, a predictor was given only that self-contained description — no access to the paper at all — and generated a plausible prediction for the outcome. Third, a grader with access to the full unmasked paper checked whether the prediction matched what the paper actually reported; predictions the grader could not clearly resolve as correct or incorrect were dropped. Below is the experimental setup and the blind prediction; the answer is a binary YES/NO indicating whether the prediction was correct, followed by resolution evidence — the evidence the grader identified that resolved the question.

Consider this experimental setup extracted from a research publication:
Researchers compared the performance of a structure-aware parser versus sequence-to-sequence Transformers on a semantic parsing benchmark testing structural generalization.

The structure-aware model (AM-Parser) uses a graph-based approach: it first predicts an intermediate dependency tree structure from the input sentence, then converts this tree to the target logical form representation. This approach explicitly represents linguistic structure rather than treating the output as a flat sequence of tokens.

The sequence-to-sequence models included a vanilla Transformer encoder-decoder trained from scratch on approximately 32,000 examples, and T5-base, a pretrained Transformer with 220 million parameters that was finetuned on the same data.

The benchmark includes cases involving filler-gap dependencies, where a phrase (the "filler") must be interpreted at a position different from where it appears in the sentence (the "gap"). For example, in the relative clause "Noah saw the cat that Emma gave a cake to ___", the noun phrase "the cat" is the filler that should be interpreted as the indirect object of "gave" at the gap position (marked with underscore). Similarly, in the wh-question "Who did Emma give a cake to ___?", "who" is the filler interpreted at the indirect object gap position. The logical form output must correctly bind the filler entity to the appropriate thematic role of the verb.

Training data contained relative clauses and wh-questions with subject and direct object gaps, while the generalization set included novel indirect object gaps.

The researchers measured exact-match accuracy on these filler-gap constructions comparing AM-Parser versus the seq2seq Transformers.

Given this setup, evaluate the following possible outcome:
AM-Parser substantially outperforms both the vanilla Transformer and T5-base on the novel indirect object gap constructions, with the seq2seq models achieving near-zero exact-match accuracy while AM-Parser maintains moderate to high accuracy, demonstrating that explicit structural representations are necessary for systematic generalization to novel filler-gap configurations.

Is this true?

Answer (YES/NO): NO